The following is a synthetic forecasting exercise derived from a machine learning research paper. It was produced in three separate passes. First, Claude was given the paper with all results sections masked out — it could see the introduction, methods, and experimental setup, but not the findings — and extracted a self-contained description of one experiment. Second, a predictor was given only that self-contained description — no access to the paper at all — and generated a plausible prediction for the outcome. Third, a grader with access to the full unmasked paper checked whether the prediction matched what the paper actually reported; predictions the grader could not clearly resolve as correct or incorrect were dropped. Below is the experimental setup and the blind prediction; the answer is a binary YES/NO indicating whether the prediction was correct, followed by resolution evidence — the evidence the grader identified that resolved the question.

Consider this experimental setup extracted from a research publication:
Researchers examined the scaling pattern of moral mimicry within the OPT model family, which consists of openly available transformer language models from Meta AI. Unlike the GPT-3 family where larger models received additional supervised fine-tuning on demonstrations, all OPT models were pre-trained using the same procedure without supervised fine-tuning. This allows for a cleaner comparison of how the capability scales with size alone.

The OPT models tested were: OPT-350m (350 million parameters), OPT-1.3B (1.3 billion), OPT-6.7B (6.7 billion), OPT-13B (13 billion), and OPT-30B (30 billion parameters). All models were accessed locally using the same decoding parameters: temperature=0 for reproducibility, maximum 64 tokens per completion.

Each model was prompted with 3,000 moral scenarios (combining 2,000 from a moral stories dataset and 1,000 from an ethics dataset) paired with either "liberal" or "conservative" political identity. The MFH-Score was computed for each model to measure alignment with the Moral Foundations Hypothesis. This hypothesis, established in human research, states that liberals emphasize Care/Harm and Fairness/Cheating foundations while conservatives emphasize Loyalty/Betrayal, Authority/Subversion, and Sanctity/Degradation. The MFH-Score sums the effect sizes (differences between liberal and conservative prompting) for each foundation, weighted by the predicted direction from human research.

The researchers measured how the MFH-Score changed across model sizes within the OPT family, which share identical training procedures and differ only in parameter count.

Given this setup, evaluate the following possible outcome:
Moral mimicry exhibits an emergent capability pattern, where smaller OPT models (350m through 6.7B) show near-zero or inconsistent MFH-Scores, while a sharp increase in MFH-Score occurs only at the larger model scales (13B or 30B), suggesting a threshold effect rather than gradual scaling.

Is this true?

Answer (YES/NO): NO